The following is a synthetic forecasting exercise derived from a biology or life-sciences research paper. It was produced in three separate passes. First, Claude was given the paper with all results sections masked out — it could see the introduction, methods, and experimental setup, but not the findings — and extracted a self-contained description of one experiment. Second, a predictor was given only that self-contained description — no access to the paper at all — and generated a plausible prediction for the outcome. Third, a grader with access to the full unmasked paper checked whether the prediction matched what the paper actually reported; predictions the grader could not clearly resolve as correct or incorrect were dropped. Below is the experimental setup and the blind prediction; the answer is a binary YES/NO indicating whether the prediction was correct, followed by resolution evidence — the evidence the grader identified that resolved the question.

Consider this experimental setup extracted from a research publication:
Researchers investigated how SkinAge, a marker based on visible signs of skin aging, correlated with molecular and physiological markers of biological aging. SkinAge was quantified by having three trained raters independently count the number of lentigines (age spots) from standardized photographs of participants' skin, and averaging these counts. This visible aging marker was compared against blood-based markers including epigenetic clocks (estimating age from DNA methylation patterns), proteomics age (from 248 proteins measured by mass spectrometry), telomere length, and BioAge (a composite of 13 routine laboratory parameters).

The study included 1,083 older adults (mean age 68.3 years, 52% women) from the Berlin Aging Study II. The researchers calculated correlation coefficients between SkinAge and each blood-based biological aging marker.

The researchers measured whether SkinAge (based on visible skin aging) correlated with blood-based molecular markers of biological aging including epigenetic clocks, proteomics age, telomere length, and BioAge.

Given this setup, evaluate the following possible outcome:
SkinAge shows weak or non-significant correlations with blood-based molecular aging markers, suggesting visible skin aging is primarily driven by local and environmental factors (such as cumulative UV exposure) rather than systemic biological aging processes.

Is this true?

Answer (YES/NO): YES